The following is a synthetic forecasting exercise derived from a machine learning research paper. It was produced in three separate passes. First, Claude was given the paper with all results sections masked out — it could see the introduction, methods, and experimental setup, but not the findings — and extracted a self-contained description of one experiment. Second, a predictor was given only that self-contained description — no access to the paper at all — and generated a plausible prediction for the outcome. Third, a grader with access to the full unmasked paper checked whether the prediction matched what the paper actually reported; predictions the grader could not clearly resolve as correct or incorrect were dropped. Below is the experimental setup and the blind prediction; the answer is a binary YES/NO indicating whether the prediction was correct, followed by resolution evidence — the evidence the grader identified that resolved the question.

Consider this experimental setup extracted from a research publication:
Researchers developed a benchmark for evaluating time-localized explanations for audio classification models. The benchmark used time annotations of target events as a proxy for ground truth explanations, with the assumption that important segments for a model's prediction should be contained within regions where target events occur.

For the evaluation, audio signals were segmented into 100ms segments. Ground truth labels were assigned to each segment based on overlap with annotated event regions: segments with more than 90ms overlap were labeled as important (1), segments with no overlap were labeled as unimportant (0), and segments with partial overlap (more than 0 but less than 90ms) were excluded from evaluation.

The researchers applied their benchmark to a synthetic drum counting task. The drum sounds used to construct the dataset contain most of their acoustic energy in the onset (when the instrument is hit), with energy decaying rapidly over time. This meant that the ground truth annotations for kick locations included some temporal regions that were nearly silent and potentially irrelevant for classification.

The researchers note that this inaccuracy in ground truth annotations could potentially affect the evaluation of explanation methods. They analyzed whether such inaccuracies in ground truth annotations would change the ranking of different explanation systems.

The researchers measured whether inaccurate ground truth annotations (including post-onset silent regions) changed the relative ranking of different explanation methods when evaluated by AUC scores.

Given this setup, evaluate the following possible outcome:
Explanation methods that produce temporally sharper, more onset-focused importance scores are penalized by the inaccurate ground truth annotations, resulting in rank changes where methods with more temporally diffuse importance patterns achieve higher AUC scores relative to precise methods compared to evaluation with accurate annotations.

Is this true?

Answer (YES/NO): NO